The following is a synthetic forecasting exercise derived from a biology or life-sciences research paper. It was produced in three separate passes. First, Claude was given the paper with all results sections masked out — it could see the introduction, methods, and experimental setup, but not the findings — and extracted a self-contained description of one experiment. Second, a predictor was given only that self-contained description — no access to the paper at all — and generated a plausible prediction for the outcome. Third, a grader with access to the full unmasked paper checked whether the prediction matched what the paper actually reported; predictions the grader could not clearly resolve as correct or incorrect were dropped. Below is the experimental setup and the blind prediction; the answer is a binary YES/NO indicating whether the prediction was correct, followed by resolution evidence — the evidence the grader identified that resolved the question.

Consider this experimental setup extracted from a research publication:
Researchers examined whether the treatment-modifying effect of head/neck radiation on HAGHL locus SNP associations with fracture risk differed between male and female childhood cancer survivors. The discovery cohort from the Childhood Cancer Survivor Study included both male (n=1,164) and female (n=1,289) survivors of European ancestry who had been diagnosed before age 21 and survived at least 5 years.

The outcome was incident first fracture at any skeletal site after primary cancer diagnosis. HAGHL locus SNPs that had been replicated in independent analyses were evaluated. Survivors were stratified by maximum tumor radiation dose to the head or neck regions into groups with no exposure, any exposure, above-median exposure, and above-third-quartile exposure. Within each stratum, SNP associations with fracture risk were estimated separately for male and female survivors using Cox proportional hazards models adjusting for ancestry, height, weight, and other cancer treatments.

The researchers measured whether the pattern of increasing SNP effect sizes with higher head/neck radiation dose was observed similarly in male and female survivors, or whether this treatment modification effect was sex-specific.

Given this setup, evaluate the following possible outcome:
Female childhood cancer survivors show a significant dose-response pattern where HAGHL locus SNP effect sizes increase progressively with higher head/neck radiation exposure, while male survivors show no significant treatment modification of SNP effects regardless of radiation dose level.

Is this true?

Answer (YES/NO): YES